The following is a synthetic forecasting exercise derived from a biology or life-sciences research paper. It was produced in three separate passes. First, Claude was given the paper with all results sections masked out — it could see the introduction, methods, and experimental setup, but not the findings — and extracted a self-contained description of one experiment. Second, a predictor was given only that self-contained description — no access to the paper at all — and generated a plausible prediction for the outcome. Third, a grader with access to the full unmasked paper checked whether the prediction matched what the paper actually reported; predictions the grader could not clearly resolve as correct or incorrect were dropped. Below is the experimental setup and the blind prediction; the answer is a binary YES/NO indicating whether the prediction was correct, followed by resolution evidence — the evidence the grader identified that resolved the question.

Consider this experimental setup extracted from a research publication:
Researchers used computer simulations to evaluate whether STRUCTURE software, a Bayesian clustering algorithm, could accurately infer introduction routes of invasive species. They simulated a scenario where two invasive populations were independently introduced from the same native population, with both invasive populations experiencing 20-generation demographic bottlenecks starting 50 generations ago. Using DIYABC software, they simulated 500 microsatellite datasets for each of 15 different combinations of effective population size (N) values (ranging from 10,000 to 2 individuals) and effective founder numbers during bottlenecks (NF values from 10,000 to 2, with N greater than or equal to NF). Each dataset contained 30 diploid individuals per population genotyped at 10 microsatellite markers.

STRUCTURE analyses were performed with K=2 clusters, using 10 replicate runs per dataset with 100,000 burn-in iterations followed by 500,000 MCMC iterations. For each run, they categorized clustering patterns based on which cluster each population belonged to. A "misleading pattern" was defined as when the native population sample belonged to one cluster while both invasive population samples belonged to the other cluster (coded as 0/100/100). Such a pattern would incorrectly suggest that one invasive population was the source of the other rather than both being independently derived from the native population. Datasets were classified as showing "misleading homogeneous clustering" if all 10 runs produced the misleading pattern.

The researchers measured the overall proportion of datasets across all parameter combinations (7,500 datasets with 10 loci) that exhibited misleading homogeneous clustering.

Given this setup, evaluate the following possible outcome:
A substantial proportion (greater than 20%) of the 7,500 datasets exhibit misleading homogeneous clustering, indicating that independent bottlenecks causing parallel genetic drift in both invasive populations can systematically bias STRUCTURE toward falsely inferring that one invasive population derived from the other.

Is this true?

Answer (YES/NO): NO